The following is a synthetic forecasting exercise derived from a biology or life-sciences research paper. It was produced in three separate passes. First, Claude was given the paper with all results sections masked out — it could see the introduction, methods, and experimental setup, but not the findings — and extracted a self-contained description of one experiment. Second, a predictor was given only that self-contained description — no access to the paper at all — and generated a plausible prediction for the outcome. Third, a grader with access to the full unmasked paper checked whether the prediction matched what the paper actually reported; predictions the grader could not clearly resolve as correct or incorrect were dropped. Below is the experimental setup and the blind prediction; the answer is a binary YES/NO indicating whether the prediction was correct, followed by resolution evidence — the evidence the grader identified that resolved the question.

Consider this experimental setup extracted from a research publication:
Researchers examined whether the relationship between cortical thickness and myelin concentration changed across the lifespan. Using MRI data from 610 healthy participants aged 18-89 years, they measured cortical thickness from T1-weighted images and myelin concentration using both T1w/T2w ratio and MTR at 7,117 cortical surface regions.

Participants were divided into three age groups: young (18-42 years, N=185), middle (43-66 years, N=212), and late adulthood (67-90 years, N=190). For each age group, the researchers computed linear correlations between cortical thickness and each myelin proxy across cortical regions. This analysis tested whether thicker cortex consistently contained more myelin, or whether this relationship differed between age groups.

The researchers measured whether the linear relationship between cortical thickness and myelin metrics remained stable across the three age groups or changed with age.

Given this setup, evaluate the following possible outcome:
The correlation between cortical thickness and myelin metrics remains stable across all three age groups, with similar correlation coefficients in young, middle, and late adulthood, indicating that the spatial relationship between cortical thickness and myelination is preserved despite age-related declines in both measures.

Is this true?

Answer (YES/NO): NO